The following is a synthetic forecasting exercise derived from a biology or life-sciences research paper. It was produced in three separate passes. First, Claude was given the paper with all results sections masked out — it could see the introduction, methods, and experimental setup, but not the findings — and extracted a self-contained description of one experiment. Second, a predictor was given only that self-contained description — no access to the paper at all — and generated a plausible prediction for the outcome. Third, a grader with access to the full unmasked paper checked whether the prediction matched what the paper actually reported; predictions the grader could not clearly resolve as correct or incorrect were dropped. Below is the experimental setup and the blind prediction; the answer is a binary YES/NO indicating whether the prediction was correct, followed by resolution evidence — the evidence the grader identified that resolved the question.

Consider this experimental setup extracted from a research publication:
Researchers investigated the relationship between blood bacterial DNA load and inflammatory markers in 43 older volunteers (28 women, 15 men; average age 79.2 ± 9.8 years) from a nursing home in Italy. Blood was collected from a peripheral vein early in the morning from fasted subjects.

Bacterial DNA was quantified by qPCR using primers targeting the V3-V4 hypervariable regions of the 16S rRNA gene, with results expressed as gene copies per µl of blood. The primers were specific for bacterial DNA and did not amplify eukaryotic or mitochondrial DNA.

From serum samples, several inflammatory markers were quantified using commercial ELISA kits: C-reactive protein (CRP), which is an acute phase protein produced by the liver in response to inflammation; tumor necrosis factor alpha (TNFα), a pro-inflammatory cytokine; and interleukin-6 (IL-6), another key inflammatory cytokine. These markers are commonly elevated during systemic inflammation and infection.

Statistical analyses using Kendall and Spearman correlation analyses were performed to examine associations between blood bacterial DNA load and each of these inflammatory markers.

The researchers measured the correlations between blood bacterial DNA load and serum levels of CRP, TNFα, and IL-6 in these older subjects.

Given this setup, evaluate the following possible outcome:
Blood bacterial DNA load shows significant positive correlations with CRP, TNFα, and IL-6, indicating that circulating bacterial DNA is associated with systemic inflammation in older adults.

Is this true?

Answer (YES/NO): NO